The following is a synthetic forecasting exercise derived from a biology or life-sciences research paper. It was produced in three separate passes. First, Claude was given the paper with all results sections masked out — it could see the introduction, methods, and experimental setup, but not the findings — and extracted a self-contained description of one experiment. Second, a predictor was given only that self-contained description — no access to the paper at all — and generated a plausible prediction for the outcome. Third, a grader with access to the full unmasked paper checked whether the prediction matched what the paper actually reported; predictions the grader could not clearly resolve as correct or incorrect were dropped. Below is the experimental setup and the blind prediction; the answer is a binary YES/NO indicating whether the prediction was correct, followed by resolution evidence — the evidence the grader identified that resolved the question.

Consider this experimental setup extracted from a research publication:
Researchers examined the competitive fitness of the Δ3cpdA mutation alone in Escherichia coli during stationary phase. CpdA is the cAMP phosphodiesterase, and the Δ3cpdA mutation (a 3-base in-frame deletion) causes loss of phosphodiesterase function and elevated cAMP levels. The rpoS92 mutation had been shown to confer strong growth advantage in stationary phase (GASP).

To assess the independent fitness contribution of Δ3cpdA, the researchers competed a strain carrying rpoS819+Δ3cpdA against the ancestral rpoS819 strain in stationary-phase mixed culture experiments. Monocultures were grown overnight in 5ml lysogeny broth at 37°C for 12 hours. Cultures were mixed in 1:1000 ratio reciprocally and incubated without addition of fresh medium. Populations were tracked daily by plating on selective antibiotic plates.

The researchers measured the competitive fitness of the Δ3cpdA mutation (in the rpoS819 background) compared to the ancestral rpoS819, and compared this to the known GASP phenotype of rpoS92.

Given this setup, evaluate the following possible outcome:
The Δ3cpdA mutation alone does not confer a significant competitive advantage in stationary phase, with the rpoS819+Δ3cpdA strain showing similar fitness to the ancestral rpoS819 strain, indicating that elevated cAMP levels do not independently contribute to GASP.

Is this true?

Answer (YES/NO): NO